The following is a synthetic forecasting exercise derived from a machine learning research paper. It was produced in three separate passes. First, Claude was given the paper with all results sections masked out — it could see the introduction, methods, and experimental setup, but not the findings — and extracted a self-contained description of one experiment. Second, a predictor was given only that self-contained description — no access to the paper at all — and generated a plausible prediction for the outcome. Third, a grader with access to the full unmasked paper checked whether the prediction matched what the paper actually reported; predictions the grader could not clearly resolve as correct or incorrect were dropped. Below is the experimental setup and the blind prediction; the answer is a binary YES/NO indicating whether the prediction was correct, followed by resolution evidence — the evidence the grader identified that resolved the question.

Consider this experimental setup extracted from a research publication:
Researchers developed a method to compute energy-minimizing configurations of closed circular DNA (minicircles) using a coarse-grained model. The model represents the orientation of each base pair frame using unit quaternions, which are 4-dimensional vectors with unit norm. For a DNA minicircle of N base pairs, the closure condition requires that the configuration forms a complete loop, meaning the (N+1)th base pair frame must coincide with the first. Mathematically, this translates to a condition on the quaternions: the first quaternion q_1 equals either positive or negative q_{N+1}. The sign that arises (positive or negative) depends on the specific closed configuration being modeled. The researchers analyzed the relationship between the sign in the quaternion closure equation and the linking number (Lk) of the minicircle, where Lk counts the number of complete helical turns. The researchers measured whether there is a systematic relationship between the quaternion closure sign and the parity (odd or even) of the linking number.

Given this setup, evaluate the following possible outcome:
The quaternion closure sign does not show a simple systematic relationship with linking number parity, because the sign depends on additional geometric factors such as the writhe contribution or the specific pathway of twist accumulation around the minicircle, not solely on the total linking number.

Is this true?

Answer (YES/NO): NO